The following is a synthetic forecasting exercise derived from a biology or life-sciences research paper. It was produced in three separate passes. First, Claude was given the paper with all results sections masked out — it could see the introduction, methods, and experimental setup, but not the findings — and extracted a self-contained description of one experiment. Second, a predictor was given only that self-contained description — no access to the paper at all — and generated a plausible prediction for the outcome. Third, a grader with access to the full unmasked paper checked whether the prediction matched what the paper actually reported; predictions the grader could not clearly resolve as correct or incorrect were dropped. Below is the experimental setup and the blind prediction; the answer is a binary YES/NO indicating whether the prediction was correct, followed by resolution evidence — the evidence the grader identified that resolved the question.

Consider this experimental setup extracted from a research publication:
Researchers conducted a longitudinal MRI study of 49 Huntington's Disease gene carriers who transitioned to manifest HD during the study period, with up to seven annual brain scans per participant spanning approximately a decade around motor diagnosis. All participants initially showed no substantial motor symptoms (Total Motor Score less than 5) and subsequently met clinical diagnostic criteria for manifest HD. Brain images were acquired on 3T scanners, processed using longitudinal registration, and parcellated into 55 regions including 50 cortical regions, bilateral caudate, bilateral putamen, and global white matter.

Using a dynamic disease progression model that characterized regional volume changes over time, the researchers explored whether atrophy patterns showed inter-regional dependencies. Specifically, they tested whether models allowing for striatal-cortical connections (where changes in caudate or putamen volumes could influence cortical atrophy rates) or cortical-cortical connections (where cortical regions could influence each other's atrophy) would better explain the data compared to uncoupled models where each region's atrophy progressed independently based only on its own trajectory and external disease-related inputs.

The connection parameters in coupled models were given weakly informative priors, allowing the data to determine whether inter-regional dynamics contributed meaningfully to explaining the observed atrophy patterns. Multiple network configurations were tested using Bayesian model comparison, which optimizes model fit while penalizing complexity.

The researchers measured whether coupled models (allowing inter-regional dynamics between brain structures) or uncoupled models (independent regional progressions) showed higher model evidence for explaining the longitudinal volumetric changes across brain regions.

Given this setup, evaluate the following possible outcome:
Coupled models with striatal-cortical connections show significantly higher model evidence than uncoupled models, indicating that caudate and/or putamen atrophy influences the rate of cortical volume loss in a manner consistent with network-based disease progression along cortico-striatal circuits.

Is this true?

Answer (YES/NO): NO